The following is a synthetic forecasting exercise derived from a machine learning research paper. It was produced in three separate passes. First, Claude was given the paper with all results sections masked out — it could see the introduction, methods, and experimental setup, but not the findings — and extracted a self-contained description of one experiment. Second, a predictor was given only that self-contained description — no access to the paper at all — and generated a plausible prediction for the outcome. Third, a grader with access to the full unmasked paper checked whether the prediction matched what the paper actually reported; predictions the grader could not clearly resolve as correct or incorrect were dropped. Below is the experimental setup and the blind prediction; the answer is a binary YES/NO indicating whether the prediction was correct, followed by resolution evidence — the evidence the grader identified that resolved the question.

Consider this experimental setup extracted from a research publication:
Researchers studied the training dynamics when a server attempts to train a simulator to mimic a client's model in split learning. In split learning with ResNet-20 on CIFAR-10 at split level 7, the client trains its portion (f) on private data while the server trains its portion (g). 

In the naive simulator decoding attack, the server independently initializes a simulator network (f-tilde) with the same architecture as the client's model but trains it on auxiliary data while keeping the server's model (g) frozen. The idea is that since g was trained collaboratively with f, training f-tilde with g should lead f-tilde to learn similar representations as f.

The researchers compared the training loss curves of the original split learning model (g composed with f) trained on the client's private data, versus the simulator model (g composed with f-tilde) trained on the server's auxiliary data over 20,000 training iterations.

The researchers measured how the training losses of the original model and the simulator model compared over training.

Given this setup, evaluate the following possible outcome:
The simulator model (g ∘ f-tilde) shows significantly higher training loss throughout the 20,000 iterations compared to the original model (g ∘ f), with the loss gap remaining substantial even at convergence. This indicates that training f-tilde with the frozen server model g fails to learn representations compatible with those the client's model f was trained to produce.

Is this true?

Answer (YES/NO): NO